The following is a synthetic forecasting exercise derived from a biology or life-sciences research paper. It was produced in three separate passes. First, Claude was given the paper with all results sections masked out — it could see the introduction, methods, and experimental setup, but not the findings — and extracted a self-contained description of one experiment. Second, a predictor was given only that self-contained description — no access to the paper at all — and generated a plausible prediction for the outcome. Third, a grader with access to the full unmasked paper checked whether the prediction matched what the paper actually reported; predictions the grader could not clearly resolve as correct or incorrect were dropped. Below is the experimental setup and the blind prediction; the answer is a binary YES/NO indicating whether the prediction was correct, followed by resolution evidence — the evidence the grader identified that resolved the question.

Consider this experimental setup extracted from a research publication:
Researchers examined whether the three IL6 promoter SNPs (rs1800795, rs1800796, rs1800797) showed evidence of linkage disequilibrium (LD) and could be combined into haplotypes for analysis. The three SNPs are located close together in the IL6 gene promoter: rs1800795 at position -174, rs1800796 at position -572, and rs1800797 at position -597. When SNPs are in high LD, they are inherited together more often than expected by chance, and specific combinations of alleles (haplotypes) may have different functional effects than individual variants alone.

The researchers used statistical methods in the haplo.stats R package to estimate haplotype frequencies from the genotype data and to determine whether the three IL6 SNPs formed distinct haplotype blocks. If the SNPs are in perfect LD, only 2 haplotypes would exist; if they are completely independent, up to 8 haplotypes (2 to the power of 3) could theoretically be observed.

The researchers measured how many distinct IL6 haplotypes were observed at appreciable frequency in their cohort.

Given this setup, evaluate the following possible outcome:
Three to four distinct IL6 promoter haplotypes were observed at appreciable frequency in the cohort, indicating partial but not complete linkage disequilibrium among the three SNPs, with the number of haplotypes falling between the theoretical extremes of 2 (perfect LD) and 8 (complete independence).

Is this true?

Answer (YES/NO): YES